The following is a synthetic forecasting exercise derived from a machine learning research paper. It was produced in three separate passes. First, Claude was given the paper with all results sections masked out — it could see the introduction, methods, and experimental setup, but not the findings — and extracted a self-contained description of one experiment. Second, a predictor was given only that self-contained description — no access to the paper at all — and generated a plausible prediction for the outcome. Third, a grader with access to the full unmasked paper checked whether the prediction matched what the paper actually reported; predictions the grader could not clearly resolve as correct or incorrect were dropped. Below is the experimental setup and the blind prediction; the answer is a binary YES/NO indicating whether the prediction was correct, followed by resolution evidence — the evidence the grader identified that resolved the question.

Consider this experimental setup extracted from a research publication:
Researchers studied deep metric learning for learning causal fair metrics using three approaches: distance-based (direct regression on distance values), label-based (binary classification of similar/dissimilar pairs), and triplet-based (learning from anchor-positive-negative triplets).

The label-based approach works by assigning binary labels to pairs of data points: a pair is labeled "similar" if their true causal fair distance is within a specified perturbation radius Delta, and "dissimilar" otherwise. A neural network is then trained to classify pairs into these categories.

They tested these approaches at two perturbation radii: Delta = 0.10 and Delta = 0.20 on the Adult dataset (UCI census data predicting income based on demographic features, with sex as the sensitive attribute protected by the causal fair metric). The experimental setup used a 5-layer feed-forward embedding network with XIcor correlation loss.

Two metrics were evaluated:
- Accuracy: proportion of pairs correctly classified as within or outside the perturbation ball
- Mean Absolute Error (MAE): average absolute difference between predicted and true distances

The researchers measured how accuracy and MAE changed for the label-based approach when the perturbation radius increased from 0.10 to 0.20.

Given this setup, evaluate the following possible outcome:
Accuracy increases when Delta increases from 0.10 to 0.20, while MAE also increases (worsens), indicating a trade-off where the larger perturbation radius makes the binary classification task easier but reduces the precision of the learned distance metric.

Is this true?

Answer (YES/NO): YES